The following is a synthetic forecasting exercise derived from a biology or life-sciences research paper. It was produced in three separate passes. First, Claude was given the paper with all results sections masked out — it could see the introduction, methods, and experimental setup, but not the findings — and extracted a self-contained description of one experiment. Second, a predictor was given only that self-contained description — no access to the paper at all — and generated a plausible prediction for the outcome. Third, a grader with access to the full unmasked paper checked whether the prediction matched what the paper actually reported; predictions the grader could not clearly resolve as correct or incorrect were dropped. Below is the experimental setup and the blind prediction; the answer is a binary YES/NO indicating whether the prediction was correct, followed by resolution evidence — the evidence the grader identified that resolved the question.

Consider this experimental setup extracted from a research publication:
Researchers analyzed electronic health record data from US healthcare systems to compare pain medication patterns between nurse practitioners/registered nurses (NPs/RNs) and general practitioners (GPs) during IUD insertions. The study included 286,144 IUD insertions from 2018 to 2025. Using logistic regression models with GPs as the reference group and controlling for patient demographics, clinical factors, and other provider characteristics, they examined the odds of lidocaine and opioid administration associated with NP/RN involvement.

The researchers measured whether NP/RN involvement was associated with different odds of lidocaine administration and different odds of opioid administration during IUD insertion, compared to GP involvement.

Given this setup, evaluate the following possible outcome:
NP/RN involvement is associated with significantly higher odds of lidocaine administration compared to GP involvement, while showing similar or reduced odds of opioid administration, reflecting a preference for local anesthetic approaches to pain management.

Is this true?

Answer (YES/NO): YES